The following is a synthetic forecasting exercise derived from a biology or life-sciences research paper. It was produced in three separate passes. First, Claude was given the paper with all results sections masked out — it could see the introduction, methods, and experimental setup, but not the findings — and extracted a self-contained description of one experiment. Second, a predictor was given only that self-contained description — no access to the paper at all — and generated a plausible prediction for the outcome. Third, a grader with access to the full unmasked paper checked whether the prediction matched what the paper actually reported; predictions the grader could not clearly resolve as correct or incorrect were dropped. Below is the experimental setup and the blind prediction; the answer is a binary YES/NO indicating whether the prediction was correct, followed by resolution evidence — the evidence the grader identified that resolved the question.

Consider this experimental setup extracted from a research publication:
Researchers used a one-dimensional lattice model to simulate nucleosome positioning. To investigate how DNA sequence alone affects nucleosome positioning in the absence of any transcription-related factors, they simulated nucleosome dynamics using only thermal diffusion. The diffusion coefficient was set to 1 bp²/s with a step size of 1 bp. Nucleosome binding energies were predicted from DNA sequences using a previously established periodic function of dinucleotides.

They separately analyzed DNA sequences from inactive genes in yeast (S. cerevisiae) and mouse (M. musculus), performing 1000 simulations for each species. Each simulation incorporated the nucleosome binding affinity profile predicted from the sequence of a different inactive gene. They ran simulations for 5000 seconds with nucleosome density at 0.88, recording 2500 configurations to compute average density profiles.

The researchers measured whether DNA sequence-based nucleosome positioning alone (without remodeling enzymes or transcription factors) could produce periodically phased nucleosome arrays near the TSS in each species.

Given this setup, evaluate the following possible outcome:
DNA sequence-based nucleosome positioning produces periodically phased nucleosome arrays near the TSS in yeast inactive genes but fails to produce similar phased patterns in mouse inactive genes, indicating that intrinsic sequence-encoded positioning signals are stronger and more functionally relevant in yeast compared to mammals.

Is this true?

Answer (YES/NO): YES